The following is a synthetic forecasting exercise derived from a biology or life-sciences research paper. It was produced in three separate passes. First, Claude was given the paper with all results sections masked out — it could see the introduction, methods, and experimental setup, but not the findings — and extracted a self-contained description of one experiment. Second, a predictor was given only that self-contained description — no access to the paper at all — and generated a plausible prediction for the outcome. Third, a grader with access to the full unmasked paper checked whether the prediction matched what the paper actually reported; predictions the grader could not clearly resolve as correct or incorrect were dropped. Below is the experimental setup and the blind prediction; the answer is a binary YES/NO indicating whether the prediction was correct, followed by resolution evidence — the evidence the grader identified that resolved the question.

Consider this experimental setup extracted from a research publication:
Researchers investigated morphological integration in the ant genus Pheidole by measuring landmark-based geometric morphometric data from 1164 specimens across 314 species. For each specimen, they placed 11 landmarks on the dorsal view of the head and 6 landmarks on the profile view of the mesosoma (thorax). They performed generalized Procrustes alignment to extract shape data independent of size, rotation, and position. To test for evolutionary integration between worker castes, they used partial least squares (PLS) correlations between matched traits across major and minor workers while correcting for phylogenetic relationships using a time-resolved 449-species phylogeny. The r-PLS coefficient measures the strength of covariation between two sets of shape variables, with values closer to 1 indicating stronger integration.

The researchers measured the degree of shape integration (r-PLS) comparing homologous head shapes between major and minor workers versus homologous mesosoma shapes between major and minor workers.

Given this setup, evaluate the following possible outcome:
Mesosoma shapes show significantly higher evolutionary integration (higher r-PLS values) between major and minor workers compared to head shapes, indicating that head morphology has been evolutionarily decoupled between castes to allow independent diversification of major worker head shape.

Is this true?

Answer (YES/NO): YES